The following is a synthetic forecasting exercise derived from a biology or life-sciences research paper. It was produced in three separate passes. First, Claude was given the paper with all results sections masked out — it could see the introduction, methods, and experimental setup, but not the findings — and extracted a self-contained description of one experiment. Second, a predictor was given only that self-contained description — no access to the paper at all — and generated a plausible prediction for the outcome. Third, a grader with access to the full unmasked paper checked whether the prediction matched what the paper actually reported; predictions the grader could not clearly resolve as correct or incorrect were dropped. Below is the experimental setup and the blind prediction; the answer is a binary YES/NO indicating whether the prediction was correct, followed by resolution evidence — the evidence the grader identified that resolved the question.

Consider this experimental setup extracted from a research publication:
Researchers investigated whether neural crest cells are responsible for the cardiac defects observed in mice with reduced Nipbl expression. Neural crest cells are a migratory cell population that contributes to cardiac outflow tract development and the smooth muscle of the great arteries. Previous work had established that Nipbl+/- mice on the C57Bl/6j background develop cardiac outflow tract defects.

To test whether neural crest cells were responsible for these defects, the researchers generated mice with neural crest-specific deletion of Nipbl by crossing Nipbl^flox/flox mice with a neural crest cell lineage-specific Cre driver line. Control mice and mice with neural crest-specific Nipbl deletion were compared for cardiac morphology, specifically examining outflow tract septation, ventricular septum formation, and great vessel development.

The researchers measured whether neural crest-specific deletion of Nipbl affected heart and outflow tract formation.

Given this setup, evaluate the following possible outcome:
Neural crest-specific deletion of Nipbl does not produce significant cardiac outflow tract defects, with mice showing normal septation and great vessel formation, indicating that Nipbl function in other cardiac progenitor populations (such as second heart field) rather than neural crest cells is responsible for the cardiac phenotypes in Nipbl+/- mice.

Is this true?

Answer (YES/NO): YES